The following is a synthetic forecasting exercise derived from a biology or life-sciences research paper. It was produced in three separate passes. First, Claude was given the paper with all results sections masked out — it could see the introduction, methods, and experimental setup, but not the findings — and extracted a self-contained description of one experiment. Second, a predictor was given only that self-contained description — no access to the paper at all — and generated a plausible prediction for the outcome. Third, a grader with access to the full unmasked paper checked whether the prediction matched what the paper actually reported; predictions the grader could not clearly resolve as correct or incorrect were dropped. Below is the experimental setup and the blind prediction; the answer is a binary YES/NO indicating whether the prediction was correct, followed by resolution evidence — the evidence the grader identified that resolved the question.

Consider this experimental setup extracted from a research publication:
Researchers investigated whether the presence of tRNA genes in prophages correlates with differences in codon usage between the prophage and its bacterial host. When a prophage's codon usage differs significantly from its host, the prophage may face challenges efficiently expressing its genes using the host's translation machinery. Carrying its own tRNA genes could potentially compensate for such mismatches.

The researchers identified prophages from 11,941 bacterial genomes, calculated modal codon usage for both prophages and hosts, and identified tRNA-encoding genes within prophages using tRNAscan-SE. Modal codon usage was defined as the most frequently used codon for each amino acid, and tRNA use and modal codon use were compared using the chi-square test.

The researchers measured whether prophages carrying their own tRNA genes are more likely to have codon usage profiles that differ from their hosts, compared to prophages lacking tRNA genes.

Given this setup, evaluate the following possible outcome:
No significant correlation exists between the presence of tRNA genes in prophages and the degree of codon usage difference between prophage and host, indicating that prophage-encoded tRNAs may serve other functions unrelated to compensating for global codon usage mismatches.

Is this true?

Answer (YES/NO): NO